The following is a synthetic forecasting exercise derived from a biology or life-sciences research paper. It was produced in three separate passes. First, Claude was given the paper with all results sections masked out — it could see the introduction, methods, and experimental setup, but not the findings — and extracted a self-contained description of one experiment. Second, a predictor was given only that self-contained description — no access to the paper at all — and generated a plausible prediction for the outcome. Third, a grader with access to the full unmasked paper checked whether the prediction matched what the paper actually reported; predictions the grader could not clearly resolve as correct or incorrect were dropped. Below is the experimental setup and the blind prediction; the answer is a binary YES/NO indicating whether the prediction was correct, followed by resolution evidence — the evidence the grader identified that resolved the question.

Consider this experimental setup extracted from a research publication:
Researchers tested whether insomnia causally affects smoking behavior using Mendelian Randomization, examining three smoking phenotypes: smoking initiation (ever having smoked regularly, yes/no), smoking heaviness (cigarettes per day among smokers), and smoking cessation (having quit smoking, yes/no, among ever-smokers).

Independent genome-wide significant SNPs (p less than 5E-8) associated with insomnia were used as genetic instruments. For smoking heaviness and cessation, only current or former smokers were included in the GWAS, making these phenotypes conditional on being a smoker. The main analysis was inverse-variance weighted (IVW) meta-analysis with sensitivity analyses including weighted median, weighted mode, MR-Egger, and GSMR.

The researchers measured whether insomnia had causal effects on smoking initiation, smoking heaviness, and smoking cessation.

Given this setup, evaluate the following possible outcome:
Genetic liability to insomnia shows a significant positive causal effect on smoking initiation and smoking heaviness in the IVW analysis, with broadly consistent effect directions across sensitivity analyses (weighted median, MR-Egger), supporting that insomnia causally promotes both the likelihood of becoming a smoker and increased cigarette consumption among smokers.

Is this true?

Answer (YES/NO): NO